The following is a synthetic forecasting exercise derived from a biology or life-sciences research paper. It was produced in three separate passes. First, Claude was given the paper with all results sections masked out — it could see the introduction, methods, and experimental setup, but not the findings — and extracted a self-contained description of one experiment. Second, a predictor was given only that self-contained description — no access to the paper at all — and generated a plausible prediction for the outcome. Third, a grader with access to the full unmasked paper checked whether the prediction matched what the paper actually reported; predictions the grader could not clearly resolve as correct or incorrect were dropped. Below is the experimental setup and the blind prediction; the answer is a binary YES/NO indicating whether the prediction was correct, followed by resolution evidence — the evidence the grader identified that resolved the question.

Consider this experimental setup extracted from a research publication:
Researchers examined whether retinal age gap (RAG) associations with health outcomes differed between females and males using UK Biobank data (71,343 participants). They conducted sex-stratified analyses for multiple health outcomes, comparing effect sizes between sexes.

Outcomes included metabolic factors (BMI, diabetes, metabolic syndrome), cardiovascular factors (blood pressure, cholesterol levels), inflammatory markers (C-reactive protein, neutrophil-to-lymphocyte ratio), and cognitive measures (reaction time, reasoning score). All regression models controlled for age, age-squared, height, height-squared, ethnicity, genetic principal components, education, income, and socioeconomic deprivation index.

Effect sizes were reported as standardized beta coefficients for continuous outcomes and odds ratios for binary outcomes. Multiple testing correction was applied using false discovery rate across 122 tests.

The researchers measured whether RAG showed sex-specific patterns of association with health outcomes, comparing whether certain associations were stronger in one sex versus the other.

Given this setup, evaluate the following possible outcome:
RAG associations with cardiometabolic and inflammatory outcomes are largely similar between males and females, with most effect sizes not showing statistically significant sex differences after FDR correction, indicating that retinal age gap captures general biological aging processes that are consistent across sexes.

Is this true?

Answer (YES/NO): NO